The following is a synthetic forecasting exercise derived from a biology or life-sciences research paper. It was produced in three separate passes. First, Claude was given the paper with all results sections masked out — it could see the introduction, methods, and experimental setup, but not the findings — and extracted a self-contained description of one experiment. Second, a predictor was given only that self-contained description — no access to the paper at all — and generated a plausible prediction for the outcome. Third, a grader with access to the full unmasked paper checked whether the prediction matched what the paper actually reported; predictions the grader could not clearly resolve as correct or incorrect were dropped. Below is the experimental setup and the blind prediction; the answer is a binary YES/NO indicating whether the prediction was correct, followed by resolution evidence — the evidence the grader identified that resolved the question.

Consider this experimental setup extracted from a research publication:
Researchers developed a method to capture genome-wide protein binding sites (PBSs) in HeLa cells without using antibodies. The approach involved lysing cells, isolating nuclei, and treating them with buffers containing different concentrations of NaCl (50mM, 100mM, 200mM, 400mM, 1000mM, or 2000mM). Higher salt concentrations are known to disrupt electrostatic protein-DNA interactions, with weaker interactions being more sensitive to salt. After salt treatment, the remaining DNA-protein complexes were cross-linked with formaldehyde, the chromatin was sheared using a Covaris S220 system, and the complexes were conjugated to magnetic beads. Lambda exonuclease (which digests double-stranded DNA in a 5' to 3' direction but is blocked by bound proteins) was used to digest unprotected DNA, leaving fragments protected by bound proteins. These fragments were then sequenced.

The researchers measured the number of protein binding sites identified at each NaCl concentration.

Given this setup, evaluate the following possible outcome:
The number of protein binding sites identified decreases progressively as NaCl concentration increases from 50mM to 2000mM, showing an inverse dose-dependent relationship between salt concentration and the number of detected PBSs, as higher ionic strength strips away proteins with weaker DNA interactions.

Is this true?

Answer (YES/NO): NO